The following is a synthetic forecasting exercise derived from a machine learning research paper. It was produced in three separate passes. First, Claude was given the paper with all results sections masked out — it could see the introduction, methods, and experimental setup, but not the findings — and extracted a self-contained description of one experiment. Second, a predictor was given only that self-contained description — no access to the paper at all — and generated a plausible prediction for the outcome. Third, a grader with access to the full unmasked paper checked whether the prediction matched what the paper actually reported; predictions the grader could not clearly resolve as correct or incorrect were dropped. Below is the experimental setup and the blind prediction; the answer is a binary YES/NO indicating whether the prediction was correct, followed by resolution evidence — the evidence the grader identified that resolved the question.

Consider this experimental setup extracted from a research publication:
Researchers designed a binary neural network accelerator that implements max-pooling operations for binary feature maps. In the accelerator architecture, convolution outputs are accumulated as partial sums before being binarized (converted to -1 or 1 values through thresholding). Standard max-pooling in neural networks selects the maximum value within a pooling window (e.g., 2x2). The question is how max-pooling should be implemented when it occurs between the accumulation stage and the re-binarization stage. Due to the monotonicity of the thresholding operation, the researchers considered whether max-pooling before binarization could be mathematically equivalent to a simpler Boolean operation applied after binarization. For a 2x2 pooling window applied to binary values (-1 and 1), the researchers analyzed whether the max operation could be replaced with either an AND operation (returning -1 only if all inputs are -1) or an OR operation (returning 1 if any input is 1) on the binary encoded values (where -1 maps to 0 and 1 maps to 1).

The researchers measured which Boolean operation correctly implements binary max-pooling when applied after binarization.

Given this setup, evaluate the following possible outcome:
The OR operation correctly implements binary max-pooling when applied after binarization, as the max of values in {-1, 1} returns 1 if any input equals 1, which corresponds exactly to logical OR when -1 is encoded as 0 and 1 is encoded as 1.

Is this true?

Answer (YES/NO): NO